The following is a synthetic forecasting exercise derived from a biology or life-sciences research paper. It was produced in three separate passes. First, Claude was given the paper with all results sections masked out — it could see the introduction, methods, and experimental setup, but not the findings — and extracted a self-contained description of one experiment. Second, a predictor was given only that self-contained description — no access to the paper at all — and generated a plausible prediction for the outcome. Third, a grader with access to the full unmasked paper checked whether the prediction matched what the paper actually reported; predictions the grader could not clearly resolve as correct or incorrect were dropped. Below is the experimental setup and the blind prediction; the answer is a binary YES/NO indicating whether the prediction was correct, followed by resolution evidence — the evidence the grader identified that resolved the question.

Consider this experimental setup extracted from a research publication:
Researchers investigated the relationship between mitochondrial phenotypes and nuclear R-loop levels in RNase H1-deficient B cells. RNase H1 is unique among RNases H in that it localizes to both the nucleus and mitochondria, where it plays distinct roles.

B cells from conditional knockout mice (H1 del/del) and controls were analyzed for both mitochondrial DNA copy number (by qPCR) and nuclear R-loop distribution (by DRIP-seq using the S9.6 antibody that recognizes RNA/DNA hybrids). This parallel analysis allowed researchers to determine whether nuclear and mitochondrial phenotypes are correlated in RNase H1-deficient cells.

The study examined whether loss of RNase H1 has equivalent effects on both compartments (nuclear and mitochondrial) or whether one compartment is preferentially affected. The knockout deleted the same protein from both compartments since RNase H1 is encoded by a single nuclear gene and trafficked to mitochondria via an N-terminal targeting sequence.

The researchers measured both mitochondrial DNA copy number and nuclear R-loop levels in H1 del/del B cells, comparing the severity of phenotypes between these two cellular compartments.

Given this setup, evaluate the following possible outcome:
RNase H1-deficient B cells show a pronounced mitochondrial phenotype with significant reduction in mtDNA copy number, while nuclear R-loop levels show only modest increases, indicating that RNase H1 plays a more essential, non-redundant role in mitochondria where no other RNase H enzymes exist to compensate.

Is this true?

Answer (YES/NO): NO